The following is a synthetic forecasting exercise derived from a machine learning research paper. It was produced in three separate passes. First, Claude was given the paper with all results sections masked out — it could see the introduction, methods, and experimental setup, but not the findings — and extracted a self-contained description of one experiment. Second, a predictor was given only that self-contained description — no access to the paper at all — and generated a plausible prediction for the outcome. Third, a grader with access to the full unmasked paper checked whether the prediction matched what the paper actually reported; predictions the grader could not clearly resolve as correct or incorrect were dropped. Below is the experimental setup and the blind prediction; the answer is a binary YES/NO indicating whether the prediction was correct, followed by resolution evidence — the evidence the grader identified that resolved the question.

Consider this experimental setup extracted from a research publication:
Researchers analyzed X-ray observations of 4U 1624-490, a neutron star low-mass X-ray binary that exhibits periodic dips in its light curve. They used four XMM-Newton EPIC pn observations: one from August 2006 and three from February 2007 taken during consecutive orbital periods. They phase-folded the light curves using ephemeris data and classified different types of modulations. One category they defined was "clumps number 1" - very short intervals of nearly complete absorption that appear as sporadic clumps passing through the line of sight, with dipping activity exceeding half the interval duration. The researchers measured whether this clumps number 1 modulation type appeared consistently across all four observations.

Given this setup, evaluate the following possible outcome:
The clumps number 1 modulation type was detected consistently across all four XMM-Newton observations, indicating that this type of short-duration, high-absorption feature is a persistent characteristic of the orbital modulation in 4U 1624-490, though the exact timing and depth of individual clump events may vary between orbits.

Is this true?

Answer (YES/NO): NO